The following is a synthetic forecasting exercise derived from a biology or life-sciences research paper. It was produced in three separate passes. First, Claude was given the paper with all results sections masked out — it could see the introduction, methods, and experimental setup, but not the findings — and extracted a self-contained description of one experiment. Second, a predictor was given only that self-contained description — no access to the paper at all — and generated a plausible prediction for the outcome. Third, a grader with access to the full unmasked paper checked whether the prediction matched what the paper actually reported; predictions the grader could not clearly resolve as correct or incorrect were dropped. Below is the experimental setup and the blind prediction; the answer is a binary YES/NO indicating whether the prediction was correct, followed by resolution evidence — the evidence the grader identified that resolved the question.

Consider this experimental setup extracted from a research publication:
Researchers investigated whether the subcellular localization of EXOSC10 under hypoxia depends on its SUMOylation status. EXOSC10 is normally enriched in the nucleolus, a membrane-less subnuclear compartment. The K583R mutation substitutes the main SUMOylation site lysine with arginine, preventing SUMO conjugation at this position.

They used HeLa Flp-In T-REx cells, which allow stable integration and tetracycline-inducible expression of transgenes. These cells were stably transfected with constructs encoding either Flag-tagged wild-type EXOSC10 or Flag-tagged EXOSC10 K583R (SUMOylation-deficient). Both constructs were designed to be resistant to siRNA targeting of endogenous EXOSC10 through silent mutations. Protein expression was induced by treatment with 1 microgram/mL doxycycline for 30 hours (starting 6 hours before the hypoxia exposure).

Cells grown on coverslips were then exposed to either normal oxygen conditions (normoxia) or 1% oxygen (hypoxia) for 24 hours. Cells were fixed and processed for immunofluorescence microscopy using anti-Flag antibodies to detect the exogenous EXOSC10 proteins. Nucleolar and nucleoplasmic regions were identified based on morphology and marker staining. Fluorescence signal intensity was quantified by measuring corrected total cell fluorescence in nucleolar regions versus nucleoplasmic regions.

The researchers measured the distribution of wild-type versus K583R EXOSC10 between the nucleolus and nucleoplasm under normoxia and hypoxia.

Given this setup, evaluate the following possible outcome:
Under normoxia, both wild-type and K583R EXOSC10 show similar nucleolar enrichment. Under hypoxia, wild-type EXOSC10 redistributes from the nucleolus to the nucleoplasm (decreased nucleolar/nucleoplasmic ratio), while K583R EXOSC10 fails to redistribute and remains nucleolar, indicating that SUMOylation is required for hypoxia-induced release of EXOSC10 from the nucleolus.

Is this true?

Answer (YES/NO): NO